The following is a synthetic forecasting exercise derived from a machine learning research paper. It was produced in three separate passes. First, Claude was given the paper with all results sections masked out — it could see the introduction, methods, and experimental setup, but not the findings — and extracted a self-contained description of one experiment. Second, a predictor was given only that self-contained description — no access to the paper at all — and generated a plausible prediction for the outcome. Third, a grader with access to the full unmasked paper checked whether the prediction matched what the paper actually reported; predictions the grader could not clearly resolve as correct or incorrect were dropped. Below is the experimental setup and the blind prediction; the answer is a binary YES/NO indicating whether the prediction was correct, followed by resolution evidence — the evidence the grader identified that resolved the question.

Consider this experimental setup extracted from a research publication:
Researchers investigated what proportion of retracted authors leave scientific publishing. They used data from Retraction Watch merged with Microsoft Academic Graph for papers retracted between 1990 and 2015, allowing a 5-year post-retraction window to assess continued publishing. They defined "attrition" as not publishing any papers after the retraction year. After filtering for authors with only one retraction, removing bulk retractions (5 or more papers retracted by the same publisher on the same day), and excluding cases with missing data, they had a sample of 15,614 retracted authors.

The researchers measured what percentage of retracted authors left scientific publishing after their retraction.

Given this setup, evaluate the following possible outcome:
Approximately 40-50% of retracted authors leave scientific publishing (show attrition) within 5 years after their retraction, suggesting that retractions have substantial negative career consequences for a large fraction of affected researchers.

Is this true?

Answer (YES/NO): NO